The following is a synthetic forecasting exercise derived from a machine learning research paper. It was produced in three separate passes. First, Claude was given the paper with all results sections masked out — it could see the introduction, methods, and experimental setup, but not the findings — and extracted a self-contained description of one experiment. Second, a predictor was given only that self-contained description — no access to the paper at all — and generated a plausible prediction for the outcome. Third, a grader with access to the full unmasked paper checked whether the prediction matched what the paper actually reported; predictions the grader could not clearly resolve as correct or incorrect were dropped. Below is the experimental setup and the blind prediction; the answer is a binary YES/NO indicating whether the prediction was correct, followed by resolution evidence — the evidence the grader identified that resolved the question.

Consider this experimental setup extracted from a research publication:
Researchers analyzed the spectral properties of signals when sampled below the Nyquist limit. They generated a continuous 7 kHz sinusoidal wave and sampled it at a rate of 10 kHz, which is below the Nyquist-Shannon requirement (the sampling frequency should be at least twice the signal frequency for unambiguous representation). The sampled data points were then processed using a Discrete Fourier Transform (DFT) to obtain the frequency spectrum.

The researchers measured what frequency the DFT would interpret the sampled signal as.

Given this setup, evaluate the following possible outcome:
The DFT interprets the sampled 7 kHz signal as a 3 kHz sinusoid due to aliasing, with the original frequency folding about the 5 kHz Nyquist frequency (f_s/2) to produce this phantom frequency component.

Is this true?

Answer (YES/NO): YES